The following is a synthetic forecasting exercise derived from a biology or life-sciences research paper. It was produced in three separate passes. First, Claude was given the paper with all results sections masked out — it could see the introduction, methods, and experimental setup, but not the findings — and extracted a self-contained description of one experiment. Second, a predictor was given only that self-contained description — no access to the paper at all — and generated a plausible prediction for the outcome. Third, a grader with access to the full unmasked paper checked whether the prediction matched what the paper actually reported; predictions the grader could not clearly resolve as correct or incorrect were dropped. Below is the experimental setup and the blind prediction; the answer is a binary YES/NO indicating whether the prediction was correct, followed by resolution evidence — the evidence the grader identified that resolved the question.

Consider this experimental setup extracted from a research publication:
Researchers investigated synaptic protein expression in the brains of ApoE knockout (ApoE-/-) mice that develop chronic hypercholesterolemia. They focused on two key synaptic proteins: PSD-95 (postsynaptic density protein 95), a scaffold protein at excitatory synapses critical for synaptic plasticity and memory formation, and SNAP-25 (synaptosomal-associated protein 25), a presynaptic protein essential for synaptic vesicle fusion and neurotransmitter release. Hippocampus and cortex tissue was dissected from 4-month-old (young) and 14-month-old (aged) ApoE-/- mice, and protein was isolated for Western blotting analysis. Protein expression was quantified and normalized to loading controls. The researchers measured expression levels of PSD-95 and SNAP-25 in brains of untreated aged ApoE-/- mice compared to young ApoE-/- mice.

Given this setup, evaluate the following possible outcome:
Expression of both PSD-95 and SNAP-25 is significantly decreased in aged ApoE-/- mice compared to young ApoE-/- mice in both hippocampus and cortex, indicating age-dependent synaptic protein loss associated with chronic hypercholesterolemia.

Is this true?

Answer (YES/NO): NO